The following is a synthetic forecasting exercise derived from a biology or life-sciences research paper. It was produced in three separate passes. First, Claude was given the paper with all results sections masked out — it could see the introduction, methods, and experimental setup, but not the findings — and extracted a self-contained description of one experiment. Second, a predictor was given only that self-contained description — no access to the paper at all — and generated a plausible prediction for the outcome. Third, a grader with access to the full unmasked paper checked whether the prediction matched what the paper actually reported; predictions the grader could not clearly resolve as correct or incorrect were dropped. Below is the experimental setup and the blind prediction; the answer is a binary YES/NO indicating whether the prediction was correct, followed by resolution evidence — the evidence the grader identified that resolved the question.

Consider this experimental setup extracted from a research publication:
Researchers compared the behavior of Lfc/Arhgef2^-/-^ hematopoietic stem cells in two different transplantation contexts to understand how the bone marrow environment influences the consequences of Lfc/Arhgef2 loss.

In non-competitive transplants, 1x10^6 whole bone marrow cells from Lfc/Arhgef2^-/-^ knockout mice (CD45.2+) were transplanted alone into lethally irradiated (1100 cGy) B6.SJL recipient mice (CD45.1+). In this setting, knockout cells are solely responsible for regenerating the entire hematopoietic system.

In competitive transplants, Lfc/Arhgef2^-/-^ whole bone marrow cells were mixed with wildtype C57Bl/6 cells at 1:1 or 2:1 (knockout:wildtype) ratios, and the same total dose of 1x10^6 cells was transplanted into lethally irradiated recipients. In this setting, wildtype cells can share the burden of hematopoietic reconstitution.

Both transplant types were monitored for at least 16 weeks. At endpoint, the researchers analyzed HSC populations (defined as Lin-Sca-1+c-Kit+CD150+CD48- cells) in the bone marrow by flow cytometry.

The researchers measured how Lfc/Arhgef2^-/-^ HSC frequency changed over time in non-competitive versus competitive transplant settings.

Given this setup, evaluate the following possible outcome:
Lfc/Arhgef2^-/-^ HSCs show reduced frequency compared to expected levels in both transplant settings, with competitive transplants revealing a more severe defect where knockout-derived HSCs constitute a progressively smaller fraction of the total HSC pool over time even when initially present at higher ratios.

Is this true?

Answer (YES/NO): NO